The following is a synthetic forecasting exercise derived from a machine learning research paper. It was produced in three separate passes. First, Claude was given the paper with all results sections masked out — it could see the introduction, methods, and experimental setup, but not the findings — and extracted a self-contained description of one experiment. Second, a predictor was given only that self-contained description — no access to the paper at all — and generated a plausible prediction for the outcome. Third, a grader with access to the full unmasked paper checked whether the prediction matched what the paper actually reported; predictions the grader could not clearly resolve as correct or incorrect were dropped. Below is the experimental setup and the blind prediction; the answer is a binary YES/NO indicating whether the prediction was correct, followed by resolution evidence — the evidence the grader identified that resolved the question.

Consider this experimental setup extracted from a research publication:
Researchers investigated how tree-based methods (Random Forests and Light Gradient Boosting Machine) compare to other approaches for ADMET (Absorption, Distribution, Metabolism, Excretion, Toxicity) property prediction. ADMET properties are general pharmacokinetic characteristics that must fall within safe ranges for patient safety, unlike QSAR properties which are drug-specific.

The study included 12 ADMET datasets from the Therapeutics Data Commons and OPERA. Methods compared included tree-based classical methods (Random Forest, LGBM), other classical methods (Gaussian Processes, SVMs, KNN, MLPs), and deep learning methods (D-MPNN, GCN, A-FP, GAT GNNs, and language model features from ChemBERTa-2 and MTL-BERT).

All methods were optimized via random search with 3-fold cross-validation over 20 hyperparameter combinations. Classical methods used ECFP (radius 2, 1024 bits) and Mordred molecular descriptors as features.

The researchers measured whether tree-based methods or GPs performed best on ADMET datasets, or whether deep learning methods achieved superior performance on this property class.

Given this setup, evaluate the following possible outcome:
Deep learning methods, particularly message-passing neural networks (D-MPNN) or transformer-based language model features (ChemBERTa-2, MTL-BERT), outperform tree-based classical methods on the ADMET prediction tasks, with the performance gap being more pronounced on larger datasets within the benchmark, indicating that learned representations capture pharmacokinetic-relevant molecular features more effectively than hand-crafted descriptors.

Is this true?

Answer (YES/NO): NO